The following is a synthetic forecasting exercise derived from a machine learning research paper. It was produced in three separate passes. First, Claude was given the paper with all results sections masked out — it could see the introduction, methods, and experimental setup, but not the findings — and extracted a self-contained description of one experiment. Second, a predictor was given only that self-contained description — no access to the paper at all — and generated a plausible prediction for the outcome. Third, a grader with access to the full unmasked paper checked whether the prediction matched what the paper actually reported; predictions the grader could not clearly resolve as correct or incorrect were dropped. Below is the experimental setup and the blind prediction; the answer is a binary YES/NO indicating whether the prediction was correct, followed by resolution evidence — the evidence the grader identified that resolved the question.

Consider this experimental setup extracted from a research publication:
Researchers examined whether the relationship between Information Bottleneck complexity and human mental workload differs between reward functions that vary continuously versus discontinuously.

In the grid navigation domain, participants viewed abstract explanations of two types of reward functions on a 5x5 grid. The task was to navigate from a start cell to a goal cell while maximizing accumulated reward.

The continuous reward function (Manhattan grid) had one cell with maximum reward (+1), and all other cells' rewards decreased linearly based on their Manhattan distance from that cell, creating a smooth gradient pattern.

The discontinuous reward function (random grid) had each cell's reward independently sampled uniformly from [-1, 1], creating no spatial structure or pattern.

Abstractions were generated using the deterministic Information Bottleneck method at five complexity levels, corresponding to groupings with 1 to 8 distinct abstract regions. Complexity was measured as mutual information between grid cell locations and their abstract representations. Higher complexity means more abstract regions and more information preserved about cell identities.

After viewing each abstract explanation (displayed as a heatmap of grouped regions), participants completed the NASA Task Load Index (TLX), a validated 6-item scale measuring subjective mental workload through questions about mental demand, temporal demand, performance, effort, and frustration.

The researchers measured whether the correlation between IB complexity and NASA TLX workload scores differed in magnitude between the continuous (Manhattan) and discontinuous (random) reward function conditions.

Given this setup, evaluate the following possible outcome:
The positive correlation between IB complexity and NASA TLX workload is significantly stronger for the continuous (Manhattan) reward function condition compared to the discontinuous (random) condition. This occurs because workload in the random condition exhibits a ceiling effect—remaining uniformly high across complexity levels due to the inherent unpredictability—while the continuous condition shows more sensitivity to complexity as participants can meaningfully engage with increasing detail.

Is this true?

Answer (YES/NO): NO